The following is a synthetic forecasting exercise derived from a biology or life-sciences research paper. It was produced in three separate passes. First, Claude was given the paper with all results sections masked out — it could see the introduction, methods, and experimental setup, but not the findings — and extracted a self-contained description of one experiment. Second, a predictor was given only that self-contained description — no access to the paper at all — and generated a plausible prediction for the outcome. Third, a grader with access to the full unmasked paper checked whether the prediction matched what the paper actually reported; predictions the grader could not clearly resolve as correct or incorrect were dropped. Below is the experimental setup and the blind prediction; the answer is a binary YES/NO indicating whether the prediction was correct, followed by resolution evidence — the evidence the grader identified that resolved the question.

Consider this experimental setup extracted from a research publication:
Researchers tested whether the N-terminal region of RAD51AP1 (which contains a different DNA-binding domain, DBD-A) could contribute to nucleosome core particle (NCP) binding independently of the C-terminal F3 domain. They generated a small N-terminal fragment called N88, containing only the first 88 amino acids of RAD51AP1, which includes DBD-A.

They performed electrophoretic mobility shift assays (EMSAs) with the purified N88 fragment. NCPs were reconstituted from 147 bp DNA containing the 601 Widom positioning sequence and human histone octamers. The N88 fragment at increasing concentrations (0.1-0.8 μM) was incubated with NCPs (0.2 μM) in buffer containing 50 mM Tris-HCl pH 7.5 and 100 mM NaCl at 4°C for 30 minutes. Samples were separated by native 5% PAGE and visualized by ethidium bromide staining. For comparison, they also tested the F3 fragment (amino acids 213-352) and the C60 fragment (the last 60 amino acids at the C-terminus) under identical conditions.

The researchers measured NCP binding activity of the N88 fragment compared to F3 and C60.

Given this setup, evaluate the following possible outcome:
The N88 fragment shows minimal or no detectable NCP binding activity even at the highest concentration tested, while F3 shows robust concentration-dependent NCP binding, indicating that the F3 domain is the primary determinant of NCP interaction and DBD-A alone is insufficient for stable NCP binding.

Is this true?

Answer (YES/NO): YES